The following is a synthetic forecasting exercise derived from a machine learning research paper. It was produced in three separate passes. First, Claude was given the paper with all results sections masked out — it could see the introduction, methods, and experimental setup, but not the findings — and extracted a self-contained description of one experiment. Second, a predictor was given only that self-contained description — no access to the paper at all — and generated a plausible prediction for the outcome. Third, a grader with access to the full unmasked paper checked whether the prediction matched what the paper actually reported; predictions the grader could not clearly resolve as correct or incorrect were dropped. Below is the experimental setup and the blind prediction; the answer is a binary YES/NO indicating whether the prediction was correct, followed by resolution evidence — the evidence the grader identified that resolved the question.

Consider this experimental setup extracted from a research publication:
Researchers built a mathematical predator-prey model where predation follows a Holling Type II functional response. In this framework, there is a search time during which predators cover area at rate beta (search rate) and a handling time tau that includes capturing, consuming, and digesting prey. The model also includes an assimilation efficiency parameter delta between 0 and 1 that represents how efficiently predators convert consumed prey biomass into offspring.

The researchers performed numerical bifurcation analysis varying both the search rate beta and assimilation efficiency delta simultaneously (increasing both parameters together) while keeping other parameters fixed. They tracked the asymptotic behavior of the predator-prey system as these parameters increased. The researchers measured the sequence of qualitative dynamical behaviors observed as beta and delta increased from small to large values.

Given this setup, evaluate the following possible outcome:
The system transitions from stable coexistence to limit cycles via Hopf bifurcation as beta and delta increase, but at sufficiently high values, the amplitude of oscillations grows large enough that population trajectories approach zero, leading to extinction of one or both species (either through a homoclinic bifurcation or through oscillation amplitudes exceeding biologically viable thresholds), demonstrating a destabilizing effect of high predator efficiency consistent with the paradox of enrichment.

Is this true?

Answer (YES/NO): NO